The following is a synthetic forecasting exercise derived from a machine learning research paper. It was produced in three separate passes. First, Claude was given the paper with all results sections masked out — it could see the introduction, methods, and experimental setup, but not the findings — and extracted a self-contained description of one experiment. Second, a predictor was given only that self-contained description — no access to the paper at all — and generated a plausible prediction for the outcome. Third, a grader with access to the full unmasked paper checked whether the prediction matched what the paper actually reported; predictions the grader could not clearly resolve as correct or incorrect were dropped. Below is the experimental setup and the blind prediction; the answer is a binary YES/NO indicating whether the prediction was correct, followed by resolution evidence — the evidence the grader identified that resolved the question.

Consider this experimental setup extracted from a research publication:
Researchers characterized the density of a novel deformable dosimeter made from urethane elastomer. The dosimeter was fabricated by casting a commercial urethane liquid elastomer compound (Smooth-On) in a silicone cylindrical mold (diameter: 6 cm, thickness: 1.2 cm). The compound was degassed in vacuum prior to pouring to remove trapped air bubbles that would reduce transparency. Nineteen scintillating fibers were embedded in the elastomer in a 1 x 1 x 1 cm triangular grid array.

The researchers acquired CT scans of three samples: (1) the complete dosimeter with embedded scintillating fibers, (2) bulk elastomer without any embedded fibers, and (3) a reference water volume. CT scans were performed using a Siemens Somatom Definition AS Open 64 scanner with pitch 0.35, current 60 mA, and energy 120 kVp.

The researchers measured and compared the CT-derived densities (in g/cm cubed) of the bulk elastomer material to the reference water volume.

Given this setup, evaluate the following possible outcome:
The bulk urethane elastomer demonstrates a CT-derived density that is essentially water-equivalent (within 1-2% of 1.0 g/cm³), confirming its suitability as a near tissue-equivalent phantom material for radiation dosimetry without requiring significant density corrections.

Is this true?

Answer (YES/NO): YES